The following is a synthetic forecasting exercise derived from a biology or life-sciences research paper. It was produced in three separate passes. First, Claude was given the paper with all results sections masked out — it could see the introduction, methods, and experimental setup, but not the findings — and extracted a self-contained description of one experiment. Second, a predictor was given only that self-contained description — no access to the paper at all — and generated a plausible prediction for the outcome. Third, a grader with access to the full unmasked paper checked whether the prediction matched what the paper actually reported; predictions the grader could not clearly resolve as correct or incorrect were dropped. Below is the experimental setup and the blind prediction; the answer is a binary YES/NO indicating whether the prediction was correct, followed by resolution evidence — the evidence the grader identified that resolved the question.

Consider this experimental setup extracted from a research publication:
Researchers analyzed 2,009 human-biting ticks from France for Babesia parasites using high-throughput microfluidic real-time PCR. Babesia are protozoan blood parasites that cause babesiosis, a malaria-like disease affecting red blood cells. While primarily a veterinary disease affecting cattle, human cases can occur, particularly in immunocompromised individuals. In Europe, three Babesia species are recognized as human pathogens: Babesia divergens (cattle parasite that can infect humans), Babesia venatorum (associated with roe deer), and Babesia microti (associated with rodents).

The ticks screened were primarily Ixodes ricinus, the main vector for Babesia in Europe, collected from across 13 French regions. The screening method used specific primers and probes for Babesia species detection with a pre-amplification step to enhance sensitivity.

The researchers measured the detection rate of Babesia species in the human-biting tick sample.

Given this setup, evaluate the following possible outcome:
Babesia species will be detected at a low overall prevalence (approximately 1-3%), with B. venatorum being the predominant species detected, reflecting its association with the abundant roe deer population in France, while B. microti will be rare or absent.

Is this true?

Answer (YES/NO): YES